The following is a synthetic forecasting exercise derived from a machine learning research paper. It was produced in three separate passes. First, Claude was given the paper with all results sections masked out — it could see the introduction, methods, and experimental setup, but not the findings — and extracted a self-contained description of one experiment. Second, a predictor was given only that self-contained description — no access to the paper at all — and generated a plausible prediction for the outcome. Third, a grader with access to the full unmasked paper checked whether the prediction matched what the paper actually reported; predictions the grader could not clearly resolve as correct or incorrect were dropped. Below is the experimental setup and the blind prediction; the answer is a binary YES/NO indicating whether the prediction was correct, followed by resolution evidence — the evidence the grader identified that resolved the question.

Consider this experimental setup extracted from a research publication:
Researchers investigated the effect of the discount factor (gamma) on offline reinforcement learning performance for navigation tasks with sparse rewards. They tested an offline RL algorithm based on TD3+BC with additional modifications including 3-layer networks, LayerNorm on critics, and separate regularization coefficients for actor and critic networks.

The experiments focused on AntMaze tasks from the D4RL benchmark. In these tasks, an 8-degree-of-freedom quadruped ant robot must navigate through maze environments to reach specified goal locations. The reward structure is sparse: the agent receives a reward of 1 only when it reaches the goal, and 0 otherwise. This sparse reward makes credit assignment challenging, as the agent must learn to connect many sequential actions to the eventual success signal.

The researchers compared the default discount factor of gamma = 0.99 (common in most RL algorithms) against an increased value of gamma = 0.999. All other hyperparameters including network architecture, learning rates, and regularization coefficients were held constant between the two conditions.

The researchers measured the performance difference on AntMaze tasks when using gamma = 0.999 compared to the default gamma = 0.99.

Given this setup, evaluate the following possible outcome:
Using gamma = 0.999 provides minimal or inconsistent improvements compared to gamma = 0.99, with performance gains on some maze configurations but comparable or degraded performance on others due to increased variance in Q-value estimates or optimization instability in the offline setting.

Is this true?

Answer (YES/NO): NO